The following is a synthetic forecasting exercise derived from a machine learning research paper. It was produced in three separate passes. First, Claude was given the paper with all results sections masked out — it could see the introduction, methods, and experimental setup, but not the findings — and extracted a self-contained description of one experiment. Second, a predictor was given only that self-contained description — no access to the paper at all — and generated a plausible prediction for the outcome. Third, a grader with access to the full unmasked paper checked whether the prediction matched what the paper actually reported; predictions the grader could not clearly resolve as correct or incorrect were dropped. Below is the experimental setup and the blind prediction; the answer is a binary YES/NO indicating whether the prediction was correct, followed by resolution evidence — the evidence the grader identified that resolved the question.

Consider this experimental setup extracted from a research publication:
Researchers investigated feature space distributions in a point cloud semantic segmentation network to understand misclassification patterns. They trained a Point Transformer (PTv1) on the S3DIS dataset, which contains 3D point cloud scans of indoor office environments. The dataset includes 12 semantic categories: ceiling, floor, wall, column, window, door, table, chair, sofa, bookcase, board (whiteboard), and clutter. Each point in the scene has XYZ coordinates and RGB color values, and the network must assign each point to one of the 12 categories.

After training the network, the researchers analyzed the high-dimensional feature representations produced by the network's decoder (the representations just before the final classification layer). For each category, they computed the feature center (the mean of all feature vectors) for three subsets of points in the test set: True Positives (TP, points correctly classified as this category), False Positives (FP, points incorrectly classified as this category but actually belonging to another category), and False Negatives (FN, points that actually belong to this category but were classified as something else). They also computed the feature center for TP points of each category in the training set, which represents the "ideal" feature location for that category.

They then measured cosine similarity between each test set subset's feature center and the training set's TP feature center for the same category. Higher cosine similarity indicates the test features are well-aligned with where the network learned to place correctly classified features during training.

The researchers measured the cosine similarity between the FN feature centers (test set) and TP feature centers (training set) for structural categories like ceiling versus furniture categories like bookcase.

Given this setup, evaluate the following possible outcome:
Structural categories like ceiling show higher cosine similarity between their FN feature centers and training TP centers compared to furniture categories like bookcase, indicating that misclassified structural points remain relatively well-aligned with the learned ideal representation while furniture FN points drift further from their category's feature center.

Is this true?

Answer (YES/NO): NO